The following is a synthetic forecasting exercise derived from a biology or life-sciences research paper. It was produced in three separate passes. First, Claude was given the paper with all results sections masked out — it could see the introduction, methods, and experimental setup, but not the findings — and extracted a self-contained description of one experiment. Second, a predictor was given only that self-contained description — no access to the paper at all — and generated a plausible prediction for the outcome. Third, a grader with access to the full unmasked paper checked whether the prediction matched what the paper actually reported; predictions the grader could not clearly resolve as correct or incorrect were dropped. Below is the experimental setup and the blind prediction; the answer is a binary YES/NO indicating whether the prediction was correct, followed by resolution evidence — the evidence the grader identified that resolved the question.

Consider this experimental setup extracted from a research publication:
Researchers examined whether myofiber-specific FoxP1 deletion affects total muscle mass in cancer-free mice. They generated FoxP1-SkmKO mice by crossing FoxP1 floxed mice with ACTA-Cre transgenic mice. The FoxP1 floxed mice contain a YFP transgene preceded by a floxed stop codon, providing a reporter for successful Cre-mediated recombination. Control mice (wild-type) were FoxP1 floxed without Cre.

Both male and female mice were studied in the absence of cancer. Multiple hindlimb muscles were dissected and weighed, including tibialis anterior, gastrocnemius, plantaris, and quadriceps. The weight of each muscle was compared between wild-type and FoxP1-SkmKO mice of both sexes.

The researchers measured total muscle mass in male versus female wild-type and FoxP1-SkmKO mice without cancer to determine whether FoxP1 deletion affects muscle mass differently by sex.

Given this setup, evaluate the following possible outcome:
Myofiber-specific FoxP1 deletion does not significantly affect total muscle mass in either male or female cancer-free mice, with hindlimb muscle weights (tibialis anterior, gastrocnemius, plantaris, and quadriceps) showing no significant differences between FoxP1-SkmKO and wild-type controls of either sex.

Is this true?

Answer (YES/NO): NO